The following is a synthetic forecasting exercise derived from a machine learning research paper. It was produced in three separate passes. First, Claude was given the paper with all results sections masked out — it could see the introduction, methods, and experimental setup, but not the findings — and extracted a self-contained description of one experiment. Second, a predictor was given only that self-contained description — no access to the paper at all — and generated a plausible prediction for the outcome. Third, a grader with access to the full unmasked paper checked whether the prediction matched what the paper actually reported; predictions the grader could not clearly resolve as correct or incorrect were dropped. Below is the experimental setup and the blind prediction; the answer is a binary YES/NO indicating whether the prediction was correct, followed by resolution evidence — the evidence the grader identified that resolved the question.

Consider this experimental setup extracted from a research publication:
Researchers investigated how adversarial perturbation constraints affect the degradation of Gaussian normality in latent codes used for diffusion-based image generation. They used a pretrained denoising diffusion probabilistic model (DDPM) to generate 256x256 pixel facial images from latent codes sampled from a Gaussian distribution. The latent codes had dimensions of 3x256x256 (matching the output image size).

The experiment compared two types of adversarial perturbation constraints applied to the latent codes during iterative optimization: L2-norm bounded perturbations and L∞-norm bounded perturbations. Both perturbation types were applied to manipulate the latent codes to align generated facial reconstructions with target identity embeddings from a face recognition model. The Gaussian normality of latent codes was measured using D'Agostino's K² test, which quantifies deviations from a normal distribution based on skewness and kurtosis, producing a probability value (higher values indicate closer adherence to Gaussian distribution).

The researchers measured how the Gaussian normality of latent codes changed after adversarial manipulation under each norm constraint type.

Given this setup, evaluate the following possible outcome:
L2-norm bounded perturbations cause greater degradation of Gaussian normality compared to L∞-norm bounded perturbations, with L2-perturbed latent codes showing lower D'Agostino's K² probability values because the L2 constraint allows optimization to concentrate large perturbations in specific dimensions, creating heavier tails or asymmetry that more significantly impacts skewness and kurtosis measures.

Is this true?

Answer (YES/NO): NO